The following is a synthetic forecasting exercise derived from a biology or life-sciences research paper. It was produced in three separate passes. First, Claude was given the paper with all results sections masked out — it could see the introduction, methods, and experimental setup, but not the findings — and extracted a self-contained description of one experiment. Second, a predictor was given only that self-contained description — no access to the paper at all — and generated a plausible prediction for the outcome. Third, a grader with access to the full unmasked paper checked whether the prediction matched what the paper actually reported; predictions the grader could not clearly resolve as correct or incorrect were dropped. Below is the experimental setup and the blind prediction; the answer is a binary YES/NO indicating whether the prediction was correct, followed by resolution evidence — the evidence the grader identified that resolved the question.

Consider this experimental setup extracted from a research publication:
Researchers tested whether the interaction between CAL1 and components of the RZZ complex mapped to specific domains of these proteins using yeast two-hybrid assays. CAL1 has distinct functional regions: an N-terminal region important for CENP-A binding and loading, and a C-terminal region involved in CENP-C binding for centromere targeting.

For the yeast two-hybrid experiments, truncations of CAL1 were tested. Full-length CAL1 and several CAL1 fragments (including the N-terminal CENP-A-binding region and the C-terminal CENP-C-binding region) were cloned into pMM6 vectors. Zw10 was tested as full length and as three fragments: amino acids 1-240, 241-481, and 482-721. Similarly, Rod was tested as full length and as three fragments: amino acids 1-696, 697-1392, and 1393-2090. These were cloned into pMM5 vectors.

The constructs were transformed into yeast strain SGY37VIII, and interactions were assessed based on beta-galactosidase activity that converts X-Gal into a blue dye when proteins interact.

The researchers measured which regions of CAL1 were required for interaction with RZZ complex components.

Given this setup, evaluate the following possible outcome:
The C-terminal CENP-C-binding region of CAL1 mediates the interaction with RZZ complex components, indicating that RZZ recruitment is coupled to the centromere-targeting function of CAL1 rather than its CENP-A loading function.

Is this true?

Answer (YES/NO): YES